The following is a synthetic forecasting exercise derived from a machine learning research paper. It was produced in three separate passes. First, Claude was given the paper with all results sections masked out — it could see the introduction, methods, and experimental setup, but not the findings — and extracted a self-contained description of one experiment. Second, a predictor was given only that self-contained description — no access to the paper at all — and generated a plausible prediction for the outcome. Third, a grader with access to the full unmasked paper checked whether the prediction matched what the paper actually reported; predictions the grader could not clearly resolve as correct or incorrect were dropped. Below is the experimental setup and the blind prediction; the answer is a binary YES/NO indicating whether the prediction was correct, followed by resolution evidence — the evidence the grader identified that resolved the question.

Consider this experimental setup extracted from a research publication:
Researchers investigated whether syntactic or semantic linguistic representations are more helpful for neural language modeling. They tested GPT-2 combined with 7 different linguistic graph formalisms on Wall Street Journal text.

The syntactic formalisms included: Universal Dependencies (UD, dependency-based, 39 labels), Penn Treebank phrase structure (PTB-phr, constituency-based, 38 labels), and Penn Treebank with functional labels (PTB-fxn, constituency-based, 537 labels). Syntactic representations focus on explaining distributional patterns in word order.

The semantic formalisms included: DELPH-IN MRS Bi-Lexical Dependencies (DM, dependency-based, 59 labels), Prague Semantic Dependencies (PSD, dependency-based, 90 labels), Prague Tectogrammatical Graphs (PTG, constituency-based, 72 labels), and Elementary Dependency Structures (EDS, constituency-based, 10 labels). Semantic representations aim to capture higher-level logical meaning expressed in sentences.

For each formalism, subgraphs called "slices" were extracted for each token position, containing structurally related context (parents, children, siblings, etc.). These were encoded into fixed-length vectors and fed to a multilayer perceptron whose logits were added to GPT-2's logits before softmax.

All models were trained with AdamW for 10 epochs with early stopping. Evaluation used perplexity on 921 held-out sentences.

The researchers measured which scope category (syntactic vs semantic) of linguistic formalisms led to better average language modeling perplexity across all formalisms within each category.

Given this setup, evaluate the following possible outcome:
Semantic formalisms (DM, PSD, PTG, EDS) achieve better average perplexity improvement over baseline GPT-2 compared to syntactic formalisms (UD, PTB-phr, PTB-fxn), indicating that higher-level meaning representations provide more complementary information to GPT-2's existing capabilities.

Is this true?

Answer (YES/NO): YES